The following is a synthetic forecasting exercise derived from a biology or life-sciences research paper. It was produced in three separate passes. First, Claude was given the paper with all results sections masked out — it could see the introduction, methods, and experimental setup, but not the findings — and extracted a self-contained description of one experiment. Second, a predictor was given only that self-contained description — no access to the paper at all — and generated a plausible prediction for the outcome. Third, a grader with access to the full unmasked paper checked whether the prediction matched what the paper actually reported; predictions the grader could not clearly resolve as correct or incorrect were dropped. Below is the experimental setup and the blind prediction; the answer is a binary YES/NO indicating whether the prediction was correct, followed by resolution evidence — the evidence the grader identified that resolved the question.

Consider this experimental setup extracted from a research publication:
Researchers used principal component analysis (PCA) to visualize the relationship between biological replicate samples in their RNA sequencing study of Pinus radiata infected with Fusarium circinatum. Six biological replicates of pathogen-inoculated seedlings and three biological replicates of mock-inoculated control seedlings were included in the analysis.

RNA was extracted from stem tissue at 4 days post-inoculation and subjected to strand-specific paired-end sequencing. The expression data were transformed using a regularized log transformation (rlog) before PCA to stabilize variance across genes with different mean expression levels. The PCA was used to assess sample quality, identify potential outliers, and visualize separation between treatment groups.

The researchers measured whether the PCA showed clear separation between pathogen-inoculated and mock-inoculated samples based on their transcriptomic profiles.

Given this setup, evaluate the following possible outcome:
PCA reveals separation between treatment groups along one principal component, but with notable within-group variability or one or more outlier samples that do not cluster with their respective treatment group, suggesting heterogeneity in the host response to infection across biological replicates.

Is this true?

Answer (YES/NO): YES